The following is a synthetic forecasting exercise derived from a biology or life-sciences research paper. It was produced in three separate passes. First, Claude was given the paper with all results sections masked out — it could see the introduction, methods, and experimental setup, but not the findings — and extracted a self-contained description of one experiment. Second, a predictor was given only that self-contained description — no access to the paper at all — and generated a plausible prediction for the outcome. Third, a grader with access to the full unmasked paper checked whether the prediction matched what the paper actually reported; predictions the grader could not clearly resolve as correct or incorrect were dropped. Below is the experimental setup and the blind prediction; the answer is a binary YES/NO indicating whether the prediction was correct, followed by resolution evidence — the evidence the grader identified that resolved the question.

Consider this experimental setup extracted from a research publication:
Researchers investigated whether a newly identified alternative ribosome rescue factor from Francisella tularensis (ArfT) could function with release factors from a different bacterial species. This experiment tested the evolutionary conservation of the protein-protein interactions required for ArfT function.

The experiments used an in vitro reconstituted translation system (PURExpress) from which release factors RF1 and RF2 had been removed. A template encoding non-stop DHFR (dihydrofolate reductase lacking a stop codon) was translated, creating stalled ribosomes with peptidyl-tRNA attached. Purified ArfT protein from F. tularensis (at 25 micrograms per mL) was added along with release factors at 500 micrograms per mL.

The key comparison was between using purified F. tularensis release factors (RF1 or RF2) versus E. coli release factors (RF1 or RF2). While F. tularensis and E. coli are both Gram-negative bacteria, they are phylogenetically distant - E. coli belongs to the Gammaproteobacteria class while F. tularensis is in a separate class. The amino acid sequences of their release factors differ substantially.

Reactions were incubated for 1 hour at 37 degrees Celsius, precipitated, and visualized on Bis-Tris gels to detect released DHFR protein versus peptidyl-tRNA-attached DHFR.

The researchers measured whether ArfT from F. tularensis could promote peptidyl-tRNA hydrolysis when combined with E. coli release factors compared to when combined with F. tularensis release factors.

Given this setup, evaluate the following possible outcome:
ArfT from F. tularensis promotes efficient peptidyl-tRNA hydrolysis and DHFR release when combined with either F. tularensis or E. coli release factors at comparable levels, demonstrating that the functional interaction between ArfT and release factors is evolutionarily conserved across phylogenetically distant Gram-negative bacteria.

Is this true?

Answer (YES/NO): NO